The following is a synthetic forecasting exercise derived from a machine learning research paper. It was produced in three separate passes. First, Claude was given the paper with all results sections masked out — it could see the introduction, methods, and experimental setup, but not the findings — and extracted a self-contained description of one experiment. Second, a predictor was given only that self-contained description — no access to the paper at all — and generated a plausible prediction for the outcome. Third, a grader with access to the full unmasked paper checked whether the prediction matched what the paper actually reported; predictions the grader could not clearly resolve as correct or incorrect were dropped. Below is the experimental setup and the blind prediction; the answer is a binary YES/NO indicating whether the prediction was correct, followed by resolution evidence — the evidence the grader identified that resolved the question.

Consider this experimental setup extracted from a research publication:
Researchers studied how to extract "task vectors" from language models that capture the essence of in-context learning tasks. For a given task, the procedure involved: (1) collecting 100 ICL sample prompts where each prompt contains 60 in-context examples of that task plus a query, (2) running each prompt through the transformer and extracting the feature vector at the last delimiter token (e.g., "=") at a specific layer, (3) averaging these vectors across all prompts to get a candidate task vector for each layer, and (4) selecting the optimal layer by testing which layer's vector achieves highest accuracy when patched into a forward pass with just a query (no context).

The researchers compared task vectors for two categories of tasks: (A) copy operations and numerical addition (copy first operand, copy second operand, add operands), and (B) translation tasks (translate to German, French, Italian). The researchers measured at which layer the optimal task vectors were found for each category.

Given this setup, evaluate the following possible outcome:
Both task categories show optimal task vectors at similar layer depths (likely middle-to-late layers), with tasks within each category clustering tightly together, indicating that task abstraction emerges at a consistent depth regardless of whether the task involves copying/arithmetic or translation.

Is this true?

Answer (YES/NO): NO